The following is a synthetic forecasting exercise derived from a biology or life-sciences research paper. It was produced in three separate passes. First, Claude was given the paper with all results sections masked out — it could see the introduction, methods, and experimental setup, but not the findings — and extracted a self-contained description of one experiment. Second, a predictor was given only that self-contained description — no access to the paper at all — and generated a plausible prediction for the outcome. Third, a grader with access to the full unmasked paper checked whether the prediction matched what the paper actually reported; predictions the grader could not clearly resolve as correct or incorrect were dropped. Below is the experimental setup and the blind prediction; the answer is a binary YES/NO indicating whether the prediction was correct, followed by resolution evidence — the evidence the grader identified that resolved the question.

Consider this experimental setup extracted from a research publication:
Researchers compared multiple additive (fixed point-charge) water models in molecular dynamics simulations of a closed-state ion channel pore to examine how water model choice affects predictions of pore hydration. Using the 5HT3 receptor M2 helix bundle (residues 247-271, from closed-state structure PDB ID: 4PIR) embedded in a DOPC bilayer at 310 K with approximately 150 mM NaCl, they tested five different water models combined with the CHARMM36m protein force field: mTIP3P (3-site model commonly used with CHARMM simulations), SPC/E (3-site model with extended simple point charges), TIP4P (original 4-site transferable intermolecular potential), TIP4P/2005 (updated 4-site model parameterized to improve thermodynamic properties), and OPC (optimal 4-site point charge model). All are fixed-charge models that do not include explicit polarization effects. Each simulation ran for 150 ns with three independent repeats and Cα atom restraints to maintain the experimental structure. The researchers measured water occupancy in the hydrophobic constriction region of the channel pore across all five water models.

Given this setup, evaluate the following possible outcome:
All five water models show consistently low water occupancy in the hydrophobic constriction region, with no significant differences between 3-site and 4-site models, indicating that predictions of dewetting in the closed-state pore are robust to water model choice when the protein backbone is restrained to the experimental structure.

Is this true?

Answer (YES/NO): YES